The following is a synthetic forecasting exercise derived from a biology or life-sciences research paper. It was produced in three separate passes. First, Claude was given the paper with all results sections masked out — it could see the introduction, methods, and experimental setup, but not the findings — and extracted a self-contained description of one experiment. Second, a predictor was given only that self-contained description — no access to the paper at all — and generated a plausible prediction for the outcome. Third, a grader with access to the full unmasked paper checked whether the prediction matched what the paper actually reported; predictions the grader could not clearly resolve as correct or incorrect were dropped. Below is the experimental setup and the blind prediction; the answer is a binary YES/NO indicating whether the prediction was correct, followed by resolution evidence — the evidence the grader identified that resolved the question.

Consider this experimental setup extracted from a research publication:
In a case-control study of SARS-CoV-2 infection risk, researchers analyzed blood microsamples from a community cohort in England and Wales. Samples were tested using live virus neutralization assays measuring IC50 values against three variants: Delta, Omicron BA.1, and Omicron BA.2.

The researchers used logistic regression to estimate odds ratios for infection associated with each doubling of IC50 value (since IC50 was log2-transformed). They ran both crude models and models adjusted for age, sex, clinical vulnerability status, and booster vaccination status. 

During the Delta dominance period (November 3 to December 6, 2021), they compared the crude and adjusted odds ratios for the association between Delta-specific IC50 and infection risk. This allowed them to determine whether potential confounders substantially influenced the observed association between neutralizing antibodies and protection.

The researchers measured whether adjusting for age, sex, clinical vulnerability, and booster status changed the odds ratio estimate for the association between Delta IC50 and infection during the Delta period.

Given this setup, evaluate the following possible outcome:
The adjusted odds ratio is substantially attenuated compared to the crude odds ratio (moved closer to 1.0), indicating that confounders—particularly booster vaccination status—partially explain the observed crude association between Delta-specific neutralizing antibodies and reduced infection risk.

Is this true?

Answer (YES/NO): NO